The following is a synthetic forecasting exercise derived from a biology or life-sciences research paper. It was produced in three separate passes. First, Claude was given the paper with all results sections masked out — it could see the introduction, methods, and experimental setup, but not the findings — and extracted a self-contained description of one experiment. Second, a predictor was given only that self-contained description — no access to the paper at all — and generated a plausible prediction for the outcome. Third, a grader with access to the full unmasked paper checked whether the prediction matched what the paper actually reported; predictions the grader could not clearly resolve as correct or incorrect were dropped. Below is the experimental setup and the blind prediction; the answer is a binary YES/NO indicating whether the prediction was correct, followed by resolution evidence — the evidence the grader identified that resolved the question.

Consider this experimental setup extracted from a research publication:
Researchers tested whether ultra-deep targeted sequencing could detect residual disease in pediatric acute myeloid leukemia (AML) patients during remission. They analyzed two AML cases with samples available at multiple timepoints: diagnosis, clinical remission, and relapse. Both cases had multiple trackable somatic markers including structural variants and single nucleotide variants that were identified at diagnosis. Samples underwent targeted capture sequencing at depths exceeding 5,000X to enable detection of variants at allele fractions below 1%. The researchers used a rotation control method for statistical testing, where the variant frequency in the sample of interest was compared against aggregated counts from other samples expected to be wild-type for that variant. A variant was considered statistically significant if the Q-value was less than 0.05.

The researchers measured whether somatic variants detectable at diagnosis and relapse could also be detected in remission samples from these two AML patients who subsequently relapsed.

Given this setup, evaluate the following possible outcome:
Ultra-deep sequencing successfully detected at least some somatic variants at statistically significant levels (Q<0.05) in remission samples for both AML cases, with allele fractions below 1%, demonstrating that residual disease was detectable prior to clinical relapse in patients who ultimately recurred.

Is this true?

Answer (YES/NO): NO